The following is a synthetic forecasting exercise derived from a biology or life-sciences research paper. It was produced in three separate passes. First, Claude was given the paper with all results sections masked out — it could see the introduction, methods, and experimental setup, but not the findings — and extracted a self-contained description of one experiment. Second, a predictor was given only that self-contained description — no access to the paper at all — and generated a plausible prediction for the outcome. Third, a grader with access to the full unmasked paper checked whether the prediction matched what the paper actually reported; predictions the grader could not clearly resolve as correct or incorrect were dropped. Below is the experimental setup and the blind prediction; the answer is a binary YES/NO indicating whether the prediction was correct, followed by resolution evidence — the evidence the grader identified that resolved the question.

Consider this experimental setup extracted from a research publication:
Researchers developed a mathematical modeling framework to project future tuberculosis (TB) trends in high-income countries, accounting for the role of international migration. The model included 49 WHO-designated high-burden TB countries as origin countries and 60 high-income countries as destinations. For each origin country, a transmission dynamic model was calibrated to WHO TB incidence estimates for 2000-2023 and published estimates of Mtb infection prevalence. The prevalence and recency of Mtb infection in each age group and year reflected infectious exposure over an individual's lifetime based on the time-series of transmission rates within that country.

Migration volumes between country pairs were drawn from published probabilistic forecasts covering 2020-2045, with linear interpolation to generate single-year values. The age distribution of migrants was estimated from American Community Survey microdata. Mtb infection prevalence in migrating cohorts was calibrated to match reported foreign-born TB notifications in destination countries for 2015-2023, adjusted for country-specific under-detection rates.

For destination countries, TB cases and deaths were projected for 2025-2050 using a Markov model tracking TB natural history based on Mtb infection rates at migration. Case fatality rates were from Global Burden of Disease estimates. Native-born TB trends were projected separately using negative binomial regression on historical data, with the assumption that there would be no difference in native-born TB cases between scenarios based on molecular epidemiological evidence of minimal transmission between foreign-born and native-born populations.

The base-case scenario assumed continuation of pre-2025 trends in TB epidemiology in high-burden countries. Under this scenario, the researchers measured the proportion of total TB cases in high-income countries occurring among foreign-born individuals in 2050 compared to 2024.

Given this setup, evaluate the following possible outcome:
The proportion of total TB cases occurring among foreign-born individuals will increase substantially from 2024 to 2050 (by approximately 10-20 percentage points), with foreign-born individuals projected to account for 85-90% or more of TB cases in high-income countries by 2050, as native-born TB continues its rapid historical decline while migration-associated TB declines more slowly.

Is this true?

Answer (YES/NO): NO